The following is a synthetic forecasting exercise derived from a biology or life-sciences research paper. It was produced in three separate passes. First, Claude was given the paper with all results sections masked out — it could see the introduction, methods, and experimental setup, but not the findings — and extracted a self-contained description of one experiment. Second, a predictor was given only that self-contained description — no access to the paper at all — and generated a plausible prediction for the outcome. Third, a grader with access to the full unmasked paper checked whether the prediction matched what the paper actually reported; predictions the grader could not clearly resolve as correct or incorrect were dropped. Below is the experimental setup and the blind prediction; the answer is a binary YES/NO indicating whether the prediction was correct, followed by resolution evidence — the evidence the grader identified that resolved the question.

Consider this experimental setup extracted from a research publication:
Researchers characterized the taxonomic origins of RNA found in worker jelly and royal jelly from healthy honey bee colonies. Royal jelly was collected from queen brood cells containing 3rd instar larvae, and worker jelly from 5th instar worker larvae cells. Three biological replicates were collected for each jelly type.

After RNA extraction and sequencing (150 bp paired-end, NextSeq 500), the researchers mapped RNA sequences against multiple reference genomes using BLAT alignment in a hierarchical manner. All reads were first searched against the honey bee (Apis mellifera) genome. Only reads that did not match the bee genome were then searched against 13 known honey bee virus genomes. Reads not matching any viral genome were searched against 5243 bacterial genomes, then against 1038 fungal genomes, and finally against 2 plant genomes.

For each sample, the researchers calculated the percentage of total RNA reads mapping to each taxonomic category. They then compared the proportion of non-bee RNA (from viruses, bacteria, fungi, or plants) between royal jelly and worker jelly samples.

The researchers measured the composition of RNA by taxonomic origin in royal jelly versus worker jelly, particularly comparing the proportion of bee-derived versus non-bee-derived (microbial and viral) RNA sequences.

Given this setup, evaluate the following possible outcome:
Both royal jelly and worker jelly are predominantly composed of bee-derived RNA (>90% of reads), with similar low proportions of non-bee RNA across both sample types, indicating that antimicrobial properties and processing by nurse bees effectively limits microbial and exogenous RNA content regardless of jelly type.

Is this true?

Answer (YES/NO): NO